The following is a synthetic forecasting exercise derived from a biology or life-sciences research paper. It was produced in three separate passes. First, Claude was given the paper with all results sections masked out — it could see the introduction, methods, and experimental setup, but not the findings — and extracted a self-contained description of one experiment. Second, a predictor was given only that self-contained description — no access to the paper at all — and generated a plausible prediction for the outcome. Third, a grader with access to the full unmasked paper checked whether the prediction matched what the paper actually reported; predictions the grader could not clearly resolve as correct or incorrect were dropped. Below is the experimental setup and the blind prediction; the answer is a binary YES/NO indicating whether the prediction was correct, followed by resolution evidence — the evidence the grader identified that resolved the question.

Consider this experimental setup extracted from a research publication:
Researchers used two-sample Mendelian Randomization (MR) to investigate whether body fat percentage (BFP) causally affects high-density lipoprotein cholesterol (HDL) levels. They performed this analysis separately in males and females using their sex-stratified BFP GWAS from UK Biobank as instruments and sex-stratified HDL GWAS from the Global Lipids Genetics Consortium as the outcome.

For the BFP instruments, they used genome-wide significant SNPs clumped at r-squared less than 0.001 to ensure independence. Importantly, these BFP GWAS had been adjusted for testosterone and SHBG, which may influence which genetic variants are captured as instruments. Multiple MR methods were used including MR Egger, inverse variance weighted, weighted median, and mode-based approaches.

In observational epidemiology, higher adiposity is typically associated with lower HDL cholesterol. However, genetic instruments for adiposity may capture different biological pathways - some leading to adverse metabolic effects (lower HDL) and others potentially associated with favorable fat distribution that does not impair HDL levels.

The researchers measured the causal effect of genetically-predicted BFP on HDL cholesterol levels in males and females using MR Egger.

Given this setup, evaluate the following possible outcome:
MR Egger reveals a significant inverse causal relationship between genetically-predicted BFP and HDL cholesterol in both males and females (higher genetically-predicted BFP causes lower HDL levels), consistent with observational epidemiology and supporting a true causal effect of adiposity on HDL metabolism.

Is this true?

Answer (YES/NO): NO